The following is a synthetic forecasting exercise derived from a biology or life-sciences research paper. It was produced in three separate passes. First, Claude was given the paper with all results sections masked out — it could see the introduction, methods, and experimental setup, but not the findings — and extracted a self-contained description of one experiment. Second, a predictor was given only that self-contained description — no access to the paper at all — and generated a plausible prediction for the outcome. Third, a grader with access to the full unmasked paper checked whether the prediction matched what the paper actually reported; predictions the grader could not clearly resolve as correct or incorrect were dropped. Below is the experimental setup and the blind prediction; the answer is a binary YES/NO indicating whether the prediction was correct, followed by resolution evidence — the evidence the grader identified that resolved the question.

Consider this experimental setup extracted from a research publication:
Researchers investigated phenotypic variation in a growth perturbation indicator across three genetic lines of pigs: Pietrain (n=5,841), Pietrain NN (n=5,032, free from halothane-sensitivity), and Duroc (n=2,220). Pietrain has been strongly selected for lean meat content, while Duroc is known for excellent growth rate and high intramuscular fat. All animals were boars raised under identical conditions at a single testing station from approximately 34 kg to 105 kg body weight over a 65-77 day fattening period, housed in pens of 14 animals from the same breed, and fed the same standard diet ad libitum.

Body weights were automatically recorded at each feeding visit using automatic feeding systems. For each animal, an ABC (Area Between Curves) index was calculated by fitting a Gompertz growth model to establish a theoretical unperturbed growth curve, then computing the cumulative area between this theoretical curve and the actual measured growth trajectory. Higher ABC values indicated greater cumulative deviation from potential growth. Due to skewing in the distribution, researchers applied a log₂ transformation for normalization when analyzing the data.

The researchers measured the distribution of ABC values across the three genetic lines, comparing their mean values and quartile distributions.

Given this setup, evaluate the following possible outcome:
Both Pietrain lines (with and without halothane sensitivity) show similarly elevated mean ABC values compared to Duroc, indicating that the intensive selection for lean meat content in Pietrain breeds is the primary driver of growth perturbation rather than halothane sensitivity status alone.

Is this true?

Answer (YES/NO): NO